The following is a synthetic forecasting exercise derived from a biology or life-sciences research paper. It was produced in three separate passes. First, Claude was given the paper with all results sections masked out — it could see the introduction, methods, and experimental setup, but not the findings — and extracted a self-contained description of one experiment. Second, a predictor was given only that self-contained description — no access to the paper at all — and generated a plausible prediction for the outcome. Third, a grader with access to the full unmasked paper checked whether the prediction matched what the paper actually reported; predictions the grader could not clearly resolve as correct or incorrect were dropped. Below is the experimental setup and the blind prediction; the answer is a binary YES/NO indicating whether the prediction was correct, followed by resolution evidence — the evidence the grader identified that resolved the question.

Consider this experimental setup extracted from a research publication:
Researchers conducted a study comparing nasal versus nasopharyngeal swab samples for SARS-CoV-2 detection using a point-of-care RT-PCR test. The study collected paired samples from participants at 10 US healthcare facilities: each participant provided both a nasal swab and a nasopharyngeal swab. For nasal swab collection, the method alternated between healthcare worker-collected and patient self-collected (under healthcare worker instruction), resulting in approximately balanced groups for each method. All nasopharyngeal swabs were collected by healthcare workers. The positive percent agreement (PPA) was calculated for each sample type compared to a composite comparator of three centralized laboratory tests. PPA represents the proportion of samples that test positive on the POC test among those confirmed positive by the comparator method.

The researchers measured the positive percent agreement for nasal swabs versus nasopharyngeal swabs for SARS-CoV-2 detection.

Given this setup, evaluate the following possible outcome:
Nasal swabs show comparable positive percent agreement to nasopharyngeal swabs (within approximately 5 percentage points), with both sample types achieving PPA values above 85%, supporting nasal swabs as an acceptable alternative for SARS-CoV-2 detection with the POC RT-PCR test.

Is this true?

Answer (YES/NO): YES